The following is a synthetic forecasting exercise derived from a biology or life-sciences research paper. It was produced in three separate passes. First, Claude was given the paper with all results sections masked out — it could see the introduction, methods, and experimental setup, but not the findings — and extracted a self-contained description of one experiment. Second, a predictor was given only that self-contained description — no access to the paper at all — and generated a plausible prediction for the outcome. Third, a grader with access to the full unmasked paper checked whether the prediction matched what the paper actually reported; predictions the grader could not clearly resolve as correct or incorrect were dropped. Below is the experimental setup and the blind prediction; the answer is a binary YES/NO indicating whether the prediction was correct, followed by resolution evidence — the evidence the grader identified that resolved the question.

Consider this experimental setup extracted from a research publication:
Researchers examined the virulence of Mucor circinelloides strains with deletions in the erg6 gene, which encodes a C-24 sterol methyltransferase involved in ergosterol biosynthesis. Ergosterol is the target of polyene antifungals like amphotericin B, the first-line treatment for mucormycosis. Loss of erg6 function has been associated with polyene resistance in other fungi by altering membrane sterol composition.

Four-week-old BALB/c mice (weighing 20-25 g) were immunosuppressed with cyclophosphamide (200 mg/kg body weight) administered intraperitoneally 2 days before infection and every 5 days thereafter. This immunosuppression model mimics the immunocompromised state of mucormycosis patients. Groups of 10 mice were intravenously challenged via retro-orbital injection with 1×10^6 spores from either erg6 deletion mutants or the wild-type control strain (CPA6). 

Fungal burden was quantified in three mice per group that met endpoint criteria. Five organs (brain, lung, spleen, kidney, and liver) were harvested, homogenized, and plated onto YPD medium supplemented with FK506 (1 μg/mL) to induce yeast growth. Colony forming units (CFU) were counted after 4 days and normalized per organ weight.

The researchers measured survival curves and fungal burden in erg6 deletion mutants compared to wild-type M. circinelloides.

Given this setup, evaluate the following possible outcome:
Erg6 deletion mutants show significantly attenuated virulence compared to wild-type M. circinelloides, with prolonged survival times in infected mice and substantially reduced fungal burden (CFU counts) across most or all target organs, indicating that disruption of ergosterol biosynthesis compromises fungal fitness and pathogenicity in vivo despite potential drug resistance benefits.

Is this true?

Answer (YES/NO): NO